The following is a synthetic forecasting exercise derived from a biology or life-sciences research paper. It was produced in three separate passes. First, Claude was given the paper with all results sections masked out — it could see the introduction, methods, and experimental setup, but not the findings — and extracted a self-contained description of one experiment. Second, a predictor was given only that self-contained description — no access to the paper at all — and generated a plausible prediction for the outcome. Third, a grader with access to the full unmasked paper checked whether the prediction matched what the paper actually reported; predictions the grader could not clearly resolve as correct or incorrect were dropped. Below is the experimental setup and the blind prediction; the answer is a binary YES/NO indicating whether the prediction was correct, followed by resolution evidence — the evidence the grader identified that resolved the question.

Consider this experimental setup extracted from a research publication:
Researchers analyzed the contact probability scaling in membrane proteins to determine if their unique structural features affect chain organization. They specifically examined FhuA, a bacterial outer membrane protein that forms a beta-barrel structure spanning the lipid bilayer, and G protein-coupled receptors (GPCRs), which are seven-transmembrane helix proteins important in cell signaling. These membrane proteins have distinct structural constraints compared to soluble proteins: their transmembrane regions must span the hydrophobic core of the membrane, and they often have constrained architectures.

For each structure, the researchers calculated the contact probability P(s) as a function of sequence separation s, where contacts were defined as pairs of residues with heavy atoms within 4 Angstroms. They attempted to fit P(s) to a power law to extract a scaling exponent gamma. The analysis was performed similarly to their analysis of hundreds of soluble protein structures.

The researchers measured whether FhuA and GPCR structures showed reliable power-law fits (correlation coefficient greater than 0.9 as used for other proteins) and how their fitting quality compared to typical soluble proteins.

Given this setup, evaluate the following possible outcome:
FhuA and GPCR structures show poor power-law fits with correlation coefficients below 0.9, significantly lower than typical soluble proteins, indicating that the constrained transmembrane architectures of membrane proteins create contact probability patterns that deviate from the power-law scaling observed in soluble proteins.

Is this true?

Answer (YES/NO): YES